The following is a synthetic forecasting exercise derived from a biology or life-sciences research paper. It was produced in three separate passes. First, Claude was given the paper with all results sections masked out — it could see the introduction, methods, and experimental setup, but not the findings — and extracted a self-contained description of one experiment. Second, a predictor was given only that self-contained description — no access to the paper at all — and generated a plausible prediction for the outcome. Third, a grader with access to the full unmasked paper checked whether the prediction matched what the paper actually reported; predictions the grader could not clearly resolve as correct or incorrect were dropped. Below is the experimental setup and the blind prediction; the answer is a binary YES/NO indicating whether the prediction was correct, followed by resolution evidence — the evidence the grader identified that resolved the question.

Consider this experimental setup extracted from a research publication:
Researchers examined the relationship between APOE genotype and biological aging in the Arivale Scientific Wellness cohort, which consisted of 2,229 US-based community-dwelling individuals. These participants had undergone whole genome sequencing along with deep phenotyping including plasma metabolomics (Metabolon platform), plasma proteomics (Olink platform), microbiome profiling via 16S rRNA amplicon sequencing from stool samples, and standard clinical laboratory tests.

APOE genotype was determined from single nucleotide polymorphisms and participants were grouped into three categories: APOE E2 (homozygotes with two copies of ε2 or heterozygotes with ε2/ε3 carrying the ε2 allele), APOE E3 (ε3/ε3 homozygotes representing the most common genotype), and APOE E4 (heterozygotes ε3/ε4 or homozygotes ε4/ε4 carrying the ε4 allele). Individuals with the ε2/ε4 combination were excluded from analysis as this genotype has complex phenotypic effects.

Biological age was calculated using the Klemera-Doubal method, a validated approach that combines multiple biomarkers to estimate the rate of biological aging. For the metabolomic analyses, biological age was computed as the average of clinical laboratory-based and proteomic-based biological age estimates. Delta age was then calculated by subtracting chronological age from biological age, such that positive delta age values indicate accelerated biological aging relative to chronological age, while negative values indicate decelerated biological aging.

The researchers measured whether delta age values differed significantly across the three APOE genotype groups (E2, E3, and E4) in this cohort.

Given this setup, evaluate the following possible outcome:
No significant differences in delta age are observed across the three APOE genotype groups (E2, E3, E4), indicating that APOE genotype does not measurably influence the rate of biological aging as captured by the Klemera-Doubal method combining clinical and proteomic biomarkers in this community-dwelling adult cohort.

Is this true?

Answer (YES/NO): YES